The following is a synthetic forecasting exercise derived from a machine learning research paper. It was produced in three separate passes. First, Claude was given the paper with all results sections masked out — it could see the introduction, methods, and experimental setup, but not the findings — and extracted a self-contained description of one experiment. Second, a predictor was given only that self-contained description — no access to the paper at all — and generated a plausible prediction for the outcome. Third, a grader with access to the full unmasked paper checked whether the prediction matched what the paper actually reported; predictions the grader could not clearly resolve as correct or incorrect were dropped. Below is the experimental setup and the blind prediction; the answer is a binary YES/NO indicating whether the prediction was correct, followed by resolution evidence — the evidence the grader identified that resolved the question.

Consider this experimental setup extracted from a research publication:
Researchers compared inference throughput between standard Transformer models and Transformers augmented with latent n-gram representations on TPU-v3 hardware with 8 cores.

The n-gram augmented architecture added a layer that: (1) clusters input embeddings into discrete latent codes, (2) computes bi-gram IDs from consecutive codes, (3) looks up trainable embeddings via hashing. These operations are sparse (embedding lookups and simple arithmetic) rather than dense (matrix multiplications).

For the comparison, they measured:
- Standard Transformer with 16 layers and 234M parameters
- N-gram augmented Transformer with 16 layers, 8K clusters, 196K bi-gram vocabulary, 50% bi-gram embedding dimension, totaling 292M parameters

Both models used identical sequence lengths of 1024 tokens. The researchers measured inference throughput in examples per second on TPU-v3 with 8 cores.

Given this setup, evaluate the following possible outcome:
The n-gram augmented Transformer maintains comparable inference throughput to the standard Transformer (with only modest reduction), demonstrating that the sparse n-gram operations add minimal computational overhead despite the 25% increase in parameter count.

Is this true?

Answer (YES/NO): YES